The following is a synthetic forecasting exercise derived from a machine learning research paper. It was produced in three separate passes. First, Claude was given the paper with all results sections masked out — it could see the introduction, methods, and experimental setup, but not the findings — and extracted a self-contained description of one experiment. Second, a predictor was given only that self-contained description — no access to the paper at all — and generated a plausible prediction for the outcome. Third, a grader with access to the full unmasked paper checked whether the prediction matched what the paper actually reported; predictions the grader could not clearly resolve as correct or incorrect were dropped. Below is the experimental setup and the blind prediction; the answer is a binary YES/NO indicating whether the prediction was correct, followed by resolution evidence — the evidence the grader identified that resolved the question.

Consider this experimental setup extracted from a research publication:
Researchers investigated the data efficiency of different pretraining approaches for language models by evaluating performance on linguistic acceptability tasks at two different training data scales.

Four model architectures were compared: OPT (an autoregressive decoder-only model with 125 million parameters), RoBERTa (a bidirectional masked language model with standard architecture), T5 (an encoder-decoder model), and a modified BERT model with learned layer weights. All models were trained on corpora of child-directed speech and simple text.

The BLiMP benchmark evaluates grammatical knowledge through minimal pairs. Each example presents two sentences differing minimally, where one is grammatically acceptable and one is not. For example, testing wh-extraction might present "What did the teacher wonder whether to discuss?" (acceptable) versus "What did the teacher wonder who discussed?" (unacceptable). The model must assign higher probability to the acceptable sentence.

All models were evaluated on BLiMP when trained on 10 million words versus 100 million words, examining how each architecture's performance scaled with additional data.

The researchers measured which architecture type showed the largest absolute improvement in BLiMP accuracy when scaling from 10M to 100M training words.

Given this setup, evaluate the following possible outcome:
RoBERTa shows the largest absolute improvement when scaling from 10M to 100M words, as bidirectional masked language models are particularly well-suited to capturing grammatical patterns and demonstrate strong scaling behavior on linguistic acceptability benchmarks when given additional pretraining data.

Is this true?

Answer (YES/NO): NO